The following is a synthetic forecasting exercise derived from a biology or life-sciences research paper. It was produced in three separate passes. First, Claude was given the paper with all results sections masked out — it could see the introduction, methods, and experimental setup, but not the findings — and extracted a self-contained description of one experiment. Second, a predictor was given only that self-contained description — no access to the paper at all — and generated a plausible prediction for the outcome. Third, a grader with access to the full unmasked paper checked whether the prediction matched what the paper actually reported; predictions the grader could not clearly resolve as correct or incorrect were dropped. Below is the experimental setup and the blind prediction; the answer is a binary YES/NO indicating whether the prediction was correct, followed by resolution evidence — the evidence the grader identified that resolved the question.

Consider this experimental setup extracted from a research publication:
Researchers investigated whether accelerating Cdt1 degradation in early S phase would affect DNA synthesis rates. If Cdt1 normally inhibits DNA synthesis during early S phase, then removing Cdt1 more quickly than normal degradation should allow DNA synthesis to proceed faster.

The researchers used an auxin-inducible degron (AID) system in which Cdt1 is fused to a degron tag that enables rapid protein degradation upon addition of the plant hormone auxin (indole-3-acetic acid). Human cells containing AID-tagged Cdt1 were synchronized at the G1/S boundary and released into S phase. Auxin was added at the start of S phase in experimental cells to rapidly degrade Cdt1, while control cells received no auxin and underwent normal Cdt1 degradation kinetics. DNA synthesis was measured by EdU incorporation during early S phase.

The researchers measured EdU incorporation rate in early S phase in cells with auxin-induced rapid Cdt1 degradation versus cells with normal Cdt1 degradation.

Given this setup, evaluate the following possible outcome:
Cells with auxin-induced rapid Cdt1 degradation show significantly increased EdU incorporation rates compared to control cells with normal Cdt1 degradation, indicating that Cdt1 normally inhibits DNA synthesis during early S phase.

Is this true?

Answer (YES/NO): YES